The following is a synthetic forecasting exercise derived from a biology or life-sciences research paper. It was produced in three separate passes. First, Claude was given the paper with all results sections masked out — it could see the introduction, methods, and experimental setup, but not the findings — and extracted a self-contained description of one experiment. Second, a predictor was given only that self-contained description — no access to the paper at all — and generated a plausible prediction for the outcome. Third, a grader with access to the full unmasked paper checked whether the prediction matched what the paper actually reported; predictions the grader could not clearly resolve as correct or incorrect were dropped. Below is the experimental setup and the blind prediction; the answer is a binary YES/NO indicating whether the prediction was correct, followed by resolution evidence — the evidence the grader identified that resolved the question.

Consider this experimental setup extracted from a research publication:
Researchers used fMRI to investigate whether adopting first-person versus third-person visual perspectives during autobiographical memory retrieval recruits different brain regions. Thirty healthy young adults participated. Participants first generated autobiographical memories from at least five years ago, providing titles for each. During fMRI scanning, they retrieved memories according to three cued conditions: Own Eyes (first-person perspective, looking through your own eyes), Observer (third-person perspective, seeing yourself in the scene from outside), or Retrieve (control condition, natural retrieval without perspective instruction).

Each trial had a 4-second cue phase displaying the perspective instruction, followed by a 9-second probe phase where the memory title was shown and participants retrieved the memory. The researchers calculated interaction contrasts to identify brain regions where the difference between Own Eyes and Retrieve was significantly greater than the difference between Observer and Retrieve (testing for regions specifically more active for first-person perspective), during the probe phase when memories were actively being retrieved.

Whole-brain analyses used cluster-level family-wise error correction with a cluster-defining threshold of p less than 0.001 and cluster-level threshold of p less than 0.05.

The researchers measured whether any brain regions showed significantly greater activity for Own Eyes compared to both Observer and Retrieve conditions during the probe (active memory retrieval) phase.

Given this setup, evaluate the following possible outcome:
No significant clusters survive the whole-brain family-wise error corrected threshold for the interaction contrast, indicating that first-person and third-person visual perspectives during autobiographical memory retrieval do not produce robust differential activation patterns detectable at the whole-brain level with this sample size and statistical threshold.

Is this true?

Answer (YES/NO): NO